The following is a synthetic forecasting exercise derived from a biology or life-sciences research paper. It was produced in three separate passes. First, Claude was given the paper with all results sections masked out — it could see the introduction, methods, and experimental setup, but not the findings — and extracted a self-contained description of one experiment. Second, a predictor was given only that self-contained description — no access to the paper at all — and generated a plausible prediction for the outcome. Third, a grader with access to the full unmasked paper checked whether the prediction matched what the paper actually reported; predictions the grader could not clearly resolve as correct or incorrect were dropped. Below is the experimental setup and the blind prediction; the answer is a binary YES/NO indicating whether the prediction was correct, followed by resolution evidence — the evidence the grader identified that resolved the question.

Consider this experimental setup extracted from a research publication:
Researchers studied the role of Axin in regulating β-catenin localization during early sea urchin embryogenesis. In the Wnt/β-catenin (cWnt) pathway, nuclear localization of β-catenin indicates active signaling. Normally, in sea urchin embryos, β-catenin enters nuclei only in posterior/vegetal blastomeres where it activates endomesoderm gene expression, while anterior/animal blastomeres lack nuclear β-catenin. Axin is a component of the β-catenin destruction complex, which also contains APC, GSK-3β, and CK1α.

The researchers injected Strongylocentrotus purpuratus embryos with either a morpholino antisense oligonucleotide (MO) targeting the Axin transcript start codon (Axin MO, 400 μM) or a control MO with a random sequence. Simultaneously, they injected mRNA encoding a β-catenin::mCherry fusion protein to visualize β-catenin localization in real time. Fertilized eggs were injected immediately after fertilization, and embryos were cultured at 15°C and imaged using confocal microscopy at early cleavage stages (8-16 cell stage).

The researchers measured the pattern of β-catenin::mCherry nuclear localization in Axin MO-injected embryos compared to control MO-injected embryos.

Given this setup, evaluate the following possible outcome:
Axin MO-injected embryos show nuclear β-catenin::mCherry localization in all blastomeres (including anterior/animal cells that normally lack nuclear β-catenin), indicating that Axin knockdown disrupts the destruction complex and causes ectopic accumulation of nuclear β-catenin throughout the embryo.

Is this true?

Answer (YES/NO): YES